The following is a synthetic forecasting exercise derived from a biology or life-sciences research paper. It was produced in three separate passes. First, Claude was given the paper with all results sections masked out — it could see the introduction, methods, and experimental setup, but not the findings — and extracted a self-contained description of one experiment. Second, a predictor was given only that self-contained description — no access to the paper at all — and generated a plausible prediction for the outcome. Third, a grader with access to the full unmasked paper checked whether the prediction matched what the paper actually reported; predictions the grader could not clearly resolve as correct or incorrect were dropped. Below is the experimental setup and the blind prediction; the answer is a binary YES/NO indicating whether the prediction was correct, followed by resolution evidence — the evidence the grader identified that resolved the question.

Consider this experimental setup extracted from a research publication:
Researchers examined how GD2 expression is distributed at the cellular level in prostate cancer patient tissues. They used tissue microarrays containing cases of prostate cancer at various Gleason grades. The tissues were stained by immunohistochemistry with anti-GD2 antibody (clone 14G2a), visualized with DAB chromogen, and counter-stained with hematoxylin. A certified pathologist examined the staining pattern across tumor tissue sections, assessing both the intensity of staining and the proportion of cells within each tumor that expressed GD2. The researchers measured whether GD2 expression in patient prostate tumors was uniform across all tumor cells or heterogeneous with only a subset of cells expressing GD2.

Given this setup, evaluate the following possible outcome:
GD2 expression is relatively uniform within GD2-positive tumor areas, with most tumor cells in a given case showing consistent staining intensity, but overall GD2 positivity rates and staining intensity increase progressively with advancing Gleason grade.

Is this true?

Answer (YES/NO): NO